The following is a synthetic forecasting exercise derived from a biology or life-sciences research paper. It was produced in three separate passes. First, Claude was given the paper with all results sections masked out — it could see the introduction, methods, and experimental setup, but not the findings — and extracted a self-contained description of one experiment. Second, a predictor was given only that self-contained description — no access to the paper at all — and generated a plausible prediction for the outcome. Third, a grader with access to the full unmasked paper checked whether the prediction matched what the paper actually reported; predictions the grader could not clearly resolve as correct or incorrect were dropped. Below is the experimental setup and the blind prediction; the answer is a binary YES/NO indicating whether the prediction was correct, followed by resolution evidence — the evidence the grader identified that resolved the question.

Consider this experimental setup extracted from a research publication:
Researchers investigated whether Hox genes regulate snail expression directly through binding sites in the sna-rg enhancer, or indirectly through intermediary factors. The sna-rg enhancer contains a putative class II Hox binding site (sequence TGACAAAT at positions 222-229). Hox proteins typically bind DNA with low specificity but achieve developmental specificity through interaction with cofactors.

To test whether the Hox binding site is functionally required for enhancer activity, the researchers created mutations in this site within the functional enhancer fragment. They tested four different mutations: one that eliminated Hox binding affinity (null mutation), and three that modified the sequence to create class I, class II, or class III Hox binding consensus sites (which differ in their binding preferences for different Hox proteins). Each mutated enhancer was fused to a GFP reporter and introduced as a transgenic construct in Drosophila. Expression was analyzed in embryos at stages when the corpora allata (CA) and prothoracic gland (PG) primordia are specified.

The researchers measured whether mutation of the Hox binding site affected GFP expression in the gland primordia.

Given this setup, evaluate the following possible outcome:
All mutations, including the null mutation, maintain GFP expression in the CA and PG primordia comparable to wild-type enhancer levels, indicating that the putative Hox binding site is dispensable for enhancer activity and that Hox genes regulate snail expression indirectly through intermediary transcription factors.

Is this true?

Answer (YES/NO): YES